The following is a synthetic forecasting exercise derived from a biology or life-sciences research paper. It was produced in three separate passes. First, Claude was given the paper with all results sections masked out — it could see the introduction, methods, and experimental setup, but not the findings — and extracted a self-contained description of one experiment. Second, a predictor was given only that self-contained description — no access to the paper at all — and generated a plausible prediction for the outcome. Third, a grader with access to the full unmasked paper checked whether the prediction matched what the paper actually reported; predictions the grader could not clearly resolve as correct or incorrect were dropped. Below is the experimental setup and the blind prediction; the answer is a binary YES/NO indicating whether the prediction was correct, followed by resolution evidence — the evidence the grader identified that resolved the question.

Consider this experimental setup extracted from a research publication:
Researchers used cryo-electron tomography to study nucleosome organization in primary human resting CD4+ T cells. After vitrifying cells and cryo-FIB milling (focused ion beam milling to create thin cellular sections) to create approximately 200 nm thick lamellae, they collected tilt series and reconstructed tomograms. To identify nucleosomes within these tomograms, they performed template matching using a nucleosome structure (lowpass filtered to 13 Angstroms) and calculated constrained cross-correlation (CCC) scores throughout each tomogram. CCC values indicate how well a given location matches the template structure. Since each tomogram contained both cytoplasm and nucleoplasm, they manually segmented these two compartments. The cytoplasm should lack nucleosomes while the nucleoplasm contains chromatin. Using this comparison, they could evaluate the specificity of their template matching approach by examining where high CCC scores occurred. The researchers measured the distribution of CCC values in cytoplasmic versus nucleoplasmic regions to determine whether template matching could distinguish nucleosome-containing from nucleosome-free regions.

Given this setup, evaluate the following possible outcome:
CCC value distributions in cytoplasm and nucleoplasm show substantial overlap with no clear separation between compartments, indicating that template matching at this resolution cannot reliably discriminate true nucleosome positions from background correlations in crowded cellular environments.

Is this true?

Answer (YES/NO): NO